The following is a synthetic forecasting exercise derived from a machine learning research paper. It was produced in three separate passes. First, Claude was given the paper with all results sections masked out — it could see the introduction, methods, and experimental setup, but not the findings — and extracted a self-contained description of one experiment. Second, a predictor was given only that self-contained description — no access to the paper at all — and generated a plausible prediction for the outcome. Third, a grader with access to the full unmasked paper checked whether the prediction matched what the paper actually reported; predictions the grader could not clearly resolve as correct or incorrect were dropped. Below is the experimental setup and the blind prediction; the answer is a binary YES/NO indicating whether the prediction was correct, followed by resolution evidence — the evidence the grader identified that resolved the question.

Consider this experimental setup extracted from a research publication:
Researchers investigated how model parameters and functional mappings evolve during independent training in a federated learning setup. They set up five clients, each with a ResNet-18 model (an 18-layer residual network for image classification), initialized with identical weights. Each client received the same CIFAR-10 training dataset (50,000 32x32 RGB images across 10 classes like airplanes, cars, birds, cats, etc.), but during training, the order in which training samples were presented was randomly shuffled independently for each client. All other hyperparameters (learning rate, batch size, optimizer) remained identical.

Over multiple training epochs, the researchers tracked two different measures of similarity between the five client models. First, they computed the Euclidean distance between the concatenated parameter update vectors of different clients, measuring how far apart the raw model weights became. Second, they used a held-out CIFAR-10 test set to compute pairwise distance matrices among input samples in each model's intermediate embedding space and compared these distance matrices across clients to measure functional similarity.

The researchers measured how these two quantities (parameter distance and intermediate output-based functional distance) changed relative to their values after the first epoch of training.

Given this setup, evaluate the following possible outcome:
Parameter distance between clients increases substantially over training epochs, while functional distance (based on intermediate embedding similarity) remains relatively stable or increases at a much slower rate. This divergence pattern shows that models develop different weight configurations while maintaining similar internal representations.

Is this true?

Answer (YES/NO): YES